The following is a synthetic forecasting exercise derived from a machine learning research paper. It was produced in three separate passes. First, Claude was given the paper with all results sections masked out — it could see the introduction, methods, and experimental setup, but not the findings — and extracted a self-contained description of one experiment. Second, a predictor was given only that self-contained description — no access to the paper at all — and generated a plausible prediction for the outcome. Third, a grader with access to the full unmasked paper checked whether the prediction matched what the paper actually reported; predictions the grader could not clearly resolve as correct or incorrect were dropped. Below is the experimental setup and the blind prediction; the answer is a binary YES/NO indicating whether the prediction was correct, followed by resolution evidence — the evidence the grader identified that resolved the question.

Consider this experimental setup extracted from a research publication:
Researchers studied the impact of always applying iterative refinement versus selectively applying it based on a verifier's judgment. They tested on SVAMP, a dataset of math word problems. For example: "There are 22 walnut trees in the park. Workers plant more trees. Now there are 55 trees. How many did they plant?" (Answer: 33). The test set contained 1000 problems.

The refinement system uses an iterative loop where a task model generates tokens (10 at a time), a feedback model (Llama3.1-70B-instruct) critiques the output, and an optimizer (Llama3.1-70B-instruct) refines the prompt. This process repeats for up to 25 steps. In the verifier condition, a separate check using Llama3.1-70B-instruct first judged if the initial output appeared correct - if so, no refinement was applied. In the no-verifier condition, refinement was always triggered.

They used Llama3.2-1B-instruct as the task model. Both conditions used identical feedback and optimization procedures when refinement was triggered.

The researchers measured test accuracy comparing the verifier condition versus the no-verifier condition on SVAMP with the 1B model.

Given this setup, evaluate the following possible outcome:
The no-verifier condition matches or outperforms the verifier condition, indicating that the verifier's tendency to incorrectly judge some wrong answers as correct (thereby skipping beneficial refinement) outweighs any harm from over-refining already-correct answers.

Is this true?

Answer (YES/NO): NO